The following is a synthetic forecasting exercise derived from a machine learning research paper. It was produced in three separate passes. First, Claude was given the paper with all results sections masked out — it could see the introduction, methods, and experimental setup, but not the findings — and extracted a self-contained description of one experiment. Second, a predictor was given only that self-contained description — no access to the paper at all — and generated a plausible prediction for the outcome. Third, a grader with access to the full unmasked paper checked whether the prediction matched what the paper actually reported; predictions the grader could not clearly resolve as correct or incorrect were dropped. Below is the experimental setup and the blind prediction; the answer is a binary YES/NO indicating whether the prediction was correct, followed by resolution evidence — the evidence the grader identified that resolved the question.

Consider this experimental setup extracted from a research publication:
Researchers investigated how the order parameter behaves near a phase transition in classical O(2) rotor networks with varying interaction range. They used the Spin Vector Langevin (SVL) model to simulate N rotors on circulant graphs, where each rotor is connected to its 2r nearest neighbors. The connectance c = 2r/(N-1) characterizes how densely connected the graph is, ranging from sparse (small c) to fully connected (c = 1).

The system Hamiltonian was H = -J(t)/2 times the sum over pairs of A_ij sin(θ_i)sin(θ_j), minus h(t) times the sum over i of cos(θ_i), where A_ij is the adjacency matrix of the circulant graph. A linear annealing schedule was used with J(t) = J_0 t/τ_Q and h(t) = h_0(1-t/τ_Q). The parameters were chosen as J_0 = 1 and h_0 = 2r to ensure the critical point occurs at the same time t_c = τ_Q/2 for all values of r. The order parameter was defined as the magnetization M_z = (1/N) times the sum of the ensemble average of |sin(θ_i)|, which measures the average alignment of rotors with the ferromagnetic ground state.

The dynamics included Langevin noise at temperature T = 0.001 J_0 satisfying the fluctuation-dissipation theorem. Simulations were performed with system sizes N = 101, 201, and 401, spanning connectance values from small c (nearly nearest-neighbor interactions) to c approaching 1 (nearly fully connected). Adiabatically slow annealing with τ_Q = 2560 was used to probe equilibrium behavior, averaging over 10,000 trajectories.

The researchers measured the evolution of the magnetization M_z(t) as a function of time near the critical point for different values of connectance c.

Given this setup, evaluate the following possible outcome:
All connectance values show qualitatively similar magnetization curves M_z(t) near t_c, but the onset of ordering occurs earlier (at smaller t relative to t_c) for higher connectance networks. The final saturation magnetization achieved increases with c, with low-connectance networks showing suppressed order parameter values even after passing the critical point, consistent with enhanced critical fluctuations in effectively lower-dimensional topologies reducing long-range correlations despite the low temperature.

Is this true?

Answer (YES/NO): NO